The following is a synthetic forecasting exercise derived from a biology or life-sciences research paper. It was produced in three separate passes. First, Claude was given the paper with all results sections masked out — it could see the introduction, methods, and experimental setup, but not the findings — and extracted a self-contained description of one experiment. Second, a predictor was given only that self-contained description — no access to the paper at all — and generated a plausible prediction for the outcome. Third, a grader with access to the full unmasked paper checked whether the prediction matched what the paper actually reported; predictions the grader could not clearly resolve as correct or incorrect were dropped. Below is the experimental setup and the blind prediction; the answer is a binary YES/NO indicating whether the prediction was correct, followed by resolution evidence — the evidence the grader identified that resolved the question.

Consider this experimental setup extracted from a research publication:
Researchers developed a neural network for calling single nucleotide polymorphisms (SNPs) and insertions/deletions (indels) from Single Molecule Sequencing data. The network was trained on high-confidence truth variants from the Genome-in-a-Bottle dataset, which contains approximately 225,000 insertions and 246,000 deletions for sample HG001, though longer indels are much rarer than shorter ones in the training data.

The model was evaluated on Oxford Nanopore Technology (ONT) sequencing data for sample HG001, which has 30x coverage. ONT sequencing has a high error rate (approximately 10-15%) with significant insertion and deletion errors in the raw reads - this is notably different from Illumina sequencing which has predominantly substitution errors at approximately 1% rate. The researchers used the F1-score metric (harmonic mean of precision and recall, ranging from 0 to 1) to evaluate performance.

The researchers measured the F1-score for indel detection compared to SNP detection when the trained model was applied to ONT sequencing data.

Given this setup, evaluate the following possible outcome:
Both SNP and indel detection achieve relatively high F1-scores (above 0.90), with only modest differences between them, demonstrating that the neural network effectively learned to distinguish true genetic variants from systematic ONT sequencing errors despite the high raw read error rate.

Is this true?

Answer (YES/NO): NO